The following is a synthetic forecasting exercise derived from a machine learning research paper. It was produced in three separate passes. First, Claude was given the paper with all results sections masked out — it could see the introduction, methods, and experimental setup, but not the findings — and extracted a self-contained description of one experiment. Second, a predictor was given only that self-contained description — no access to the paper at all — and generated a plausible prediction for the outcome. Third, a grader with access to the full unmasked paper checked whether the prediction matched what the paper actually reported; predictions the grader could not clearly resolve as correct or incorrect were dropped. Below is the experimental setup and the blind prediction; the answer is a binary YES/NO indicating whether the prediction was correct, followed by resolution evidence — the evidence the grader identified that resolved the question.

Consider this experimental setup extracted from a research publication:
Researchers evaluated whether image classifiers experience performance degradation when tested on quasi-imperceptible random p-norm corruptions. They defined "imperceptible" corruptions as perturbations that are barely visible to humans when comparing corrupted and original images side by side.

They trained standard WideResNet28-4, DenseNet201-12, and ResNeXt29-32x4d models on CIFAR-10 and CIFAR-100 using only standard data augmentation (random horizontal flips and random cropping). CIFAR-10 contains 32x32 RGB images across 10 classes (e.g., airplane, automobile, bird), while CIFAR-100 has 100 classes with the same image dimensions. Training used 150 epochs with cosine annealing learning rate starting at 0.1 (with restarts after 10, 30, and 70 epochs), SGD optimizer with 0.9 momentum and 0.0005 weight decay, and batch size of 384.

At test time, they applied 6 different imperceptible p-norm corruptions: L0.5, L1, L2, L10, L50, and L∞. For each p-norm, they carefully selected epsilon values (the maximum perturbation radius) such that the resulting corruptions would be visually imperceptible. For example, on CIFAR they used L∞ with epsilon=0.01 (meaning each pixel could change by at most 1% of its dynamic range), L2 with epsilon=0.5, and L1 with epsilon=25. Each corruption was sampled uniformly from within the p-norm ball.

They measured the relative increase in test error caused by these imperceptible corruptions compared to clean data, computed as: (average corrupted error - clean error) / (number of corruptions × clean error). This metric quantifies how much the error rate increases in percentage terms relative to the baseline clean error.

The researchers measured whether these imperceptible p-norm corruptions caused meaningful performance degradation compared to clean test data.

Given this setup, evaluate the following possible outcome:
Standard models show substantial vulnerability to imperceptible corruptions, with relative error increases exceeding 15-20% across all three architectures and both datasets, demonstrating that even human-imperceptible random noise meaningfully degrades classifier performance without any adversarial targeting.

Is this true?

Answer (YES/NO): NO